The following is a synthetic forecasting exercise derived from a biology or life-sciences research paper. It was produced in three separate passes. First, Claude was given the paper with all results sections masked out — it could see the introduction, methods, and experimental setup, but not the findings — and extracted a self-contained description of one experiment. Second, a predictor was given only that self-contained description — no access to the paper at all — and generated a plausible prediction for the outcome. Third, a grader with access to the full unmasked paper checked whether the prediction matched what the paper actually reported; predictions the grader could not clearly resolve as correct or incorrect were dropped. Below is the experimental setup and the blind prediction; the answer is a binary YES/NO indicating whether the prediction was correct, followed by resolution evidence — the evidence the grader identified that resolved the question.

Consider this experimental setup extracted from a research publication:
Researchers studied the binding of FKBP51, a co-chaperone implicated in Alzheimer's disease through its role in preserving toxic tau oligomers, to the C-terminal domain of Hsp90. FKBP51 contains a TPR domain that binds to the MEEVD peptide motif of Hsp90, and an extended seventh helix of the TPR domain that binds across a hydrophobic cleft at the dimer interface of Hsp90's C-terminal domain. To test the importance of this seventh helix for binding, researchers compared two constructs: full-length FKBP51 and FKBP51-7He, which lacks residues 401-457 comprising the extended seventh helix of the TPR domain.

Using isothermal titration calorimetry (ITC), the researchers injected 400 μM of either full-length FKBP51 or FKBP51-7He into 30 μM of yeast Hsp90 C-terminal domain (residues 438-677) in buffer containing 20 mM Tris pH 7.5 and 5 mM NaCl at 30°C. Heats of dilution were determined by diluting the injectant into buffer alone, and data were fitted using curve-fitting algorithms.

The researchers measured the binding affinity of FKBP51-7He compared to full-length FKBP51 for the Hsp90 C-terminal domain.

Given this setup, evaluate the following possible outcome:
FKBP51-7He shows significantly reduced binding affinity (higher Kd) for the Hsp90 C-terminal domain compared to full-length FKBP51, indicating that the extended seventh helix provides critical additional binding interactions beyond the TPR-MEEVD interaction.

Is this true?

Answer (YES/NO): YES